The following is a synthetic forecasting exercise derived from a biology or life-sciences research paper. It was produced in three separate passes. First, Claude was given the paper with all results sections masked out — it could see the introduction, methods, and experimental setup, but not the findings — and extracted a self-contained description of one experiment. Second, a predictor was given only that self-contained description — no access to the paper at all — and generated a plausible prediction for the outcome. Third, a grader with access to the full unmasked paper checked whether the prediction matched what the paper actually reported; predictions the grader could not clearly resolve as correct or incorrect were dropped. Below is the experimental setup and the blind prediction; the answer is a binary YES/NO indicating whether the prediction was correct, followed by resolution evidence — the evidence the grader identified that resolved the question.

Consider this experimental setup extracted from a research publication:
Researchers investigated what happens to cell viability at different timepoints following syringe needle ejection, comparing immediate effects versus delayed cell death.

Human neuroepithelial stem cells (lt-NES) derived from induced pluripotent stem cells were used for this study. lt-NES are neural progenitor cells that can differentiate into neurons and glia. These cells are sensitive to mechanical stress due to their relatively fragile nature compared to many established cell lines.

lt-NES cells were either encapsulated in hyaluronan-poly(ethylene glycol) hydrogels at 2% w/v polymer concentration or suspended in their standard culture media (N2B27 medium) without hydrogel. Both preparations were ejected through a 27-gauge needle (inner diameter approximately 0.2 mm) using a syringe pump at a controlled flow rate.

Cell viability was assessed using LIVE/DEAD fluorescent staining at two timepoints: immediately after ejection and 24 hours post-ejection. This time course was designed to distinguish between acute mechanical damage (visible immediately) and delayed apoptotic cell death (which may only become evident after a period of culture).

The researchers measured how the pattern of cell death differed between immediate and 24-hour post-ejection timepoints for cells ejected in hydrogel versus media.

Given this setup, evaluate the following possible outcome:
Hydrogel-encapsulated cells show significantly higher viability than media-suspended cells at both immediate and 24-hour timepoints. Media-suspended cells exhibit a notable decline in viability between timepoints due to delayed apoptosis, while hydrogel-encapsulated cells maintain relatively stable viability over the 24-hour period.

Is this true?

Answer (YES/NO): NO